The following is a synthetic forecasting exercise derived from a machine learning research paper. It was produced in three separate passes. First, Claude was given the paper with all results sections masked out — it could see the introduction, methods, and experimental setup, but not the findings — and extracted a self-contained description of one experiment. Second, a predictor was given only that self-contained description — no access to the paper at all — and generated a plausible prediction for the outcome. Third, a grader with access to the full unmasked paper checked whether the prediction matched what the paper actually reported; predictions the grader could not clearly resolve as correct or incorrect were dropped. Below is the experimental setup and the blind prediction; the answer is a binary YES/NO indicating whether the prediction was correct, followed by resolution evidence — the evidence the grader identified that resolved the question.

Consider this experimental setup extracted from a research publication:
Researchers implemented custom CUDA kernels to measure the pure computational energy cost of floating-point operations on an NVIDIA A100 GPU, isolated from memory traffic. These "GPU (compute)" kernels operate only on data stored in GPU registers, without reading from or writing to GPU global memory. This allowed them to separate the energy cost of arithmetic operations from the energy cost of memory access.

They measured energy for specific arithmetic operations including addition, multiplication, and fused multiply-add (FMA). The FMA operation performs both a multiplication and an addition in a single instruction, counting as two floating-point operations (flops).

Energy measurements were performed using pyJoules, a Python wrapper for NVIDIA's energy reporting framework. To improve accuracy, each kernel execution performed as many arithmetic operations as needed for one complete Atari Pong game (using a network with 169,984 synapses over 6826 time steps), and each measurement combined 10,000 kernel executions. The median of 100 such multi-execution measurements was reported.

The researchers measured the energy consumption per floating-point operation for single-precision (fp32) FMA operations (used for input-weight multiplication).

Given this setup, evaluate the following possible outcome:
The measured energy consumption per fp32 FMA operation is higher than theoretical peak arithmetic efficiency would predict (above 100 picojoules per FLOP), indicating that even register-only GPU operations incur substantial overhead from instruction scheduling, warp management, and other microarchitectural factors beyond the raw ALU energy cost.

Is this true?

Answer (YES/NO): NO